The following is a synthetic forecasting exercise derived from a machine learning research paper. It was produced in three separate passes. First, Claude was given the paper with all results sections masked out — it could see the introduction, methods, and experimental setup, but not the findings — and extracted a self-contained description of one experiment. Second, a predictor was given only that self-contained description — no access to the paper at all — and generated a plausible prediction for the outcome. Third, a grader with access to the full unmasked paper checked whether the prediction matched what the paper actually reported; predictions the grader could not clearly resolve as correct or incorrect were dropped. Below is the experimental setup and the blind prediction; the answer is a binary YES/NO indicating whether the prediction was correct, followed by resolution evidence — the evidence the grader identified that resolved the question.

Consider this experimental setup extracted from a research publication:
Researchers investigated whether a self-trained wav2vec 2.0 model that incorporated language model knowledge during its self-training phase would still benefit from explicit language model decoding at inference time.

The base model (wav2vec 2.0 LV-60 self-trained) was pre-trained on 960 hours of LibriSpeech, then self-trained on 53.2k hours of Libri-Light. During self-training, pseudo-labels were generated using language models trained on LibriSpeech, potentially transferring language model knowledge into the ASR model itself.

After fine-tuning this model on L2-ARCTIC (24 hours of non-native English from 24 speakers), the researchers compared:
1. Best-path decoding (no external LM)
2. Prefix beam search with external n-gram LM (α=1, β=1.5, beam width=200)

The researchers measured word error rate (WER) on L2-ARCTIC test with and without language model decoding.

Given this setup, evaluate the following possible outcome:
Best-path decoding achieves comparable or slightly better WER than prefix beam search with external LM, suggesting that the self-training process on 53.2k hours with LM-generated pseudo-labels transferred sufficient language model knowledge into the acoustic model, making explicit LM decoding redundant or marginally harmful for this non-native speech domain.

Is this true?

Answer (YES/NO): NO